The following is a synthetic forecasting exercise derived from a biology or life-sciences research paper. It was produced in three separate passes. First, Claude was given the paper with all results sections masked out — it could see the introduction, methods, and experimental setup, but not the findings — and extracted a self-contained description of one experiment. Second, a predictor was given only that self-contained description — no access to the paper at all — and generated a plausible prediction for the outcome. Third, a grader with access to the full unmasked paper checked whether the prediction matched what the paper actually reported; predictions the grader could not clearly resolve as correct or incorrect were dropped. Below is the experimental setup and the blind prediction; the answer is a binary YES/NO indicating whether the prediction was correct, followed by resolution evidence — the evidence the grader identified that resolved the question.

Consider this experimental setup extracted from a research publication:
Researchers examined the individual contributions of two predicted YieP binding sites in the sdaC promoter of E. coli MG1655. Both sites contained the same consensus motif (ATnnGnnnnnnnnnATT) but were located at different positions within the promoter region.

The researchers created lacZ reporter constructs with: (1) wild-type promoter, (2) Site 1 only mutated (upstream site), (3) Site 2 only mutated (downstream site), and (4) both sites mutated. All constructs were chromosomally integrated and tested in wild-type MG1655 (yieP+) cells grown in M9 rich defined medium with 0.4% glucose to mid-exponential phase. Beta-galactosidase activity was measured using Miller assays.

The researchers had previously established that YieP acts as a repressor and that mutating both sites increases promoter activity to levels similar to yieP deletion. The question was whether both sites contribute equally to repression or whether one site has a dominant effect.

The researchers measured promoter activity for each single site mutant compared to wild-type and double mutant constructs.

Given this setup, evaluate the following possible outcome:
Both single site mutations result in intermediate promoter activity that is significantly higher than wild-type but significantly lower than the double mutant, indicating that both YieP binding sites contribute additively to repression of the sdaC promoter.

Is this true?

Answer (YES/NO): NO